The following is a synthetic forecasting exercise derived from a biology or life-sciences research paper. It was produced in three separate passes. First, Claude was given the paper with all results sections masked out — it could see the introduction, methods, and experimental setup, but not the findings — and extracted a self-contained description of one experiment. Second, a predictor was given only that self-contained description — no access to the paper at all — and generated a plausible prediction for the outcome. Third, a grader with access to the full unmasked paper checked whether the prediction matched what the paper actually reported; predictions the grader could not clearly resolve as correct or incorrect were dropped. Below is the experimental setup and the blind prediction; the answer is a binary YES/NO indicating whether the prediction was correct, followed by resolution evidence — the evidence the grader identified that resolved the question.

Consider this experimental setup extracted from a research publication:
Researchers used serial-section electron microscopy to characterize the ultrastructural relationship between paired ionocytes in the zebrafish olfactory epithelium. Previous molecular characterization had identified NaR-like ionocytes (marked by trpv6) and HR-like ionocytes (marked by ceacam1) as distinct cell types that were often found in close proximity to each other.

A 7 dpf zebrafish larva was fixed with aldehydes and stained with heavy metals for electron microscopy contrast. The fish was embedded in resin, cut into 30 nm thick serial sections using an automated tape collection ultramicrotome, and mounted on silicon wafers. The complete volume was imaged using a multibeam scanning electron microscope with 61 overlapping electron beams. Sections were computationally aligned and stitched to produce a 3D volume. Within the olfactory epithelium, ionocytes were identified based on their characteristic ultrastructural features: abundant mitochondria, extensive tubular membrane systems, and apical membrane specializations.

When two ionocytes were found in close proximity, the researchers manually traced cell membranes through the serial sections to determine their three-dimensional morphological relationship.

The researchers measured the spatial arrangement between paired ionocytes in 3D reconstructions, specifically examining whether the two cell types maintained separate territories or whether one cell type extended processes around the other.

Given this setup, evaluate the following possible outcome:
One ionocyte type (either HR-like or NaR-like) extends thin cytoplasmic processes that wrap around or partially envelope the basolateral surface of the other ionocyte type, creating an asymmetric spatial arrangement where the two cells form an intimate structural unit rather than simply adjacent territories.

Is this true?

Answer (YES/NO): NO